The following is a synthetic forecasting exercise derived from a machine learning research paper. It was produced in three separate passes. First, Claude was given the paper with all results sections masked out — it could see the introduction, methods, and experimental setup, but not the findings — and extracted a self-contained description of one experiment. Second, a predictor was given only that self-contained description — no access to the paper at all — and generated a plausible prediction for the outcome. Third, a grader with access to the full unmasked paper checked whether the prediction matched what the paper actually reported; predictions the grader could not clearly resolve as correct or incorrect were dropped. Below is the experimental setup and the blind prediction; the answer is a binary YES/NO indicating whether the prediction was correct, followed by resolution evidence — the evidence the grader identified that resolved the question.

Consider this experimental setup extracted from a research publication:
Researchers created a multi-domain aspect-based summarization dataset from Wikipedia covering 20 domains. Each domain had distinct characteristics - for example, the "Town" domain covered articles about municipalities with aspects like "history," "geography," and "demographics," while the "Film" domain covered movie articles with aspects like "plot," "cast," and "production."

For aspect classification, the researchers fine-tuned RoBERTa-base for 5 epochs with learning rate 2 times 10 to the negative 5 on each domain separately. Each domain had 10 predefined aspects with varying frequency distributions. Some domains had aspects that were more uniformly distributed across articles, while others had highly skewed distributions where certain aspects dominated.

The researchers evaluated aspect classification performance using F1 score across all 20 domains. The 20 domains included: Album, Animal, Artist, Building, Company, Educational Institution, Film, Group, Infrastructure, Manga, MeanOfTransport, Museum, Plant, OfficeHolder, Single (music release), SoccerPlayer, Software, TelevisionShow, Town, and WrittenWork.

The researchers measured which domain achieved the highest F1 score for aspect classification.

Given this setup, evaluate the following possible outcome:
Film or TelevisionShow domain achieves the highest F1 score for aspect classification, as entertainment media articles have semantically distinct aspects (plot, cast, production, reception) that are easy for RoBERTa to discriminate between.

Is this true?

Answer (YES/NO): NO